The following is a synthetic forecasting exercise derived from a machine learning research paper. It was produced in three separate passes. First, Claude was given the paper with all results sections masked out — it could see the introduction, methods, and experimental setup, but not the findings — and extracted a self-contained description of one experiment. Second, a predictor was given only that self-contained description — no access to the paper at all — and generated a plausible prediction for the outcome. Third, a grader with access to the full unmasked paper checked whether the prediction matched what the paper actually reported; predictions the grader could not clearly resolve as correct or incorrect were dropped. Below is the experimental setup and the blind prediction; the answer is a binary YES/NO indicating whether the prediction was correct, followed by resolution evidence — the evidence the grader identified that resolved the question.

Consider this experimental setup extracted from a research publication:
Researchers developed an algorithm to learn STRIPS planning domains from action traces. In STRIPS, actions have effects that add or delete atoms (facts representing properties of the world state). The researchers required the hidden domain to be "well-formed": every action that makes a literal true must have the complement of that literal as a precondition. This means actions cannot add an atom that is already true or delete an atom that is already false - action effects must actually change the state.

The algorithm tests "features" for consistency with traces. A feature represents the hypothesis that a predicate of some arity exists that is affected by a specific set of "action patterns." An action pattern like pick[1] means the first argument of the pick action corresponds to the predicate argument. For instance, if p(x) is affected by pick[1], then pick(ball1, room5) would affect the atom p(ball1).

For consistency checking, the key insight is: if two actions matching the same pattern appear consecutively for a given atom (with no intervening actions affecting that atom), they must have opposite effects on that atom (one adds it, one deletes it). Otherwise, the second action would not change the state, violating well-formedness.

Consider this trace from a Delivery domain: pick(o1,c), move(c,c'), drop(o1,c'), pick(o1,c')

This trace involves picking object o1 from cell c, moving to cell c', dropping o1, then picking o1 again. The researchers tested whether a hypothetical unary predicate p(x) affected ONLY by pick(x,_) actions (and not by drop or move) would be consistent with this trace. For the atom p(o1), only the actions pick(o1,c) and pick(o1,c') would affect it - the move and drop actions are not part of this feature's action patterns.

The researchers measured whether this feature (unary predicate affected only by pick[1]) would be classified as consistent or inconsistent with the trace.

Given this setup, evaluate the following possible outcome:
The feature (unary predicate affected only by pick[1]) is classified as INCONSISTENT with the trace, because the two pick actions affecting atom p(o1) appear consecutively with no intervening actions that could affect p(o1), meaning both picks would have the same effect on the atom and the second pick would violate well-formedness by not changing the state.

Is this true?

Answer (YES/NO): YES